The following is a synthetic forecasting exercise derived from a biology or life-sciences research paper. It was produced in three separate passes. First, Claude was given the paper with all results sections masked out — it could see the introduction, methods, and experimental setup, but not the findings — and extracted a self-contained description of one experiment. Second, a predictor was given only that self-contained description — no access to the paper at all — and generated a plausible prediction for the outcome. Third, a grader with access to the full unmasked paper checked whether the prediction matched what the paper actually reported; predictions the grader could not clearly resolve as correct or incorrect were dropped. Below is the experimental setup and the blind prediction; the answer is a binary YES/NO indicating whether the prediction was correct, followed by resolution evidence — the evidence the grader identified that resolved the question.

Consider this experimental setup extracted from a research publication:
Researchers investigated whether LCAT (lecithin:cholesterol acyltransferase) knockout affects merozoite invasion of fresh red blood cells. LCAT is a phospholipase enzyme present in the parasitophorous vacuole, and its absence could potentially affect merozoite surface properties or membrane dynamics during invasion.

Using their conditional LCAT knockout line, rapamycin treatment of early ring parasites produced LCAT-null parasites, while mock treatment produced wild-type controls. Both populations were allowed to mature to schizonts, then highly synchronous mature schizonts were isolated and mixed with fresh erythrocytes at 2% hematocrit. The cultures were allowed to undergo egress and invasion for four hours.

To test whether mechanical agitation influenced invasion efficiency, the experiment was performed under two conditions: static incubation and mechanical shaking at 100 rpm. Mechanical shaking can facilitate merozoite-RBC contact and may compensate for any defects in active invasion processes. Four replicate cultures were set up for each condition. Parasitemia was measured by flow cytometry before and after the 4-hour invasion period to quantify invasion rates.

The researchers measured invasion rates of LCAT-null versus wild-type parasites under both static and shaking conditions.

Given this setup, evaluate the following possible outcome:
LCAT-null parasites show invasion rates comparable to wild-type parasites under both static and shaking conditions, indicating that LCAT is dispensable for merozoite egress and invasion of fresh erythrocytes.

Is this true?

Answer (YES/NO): NO